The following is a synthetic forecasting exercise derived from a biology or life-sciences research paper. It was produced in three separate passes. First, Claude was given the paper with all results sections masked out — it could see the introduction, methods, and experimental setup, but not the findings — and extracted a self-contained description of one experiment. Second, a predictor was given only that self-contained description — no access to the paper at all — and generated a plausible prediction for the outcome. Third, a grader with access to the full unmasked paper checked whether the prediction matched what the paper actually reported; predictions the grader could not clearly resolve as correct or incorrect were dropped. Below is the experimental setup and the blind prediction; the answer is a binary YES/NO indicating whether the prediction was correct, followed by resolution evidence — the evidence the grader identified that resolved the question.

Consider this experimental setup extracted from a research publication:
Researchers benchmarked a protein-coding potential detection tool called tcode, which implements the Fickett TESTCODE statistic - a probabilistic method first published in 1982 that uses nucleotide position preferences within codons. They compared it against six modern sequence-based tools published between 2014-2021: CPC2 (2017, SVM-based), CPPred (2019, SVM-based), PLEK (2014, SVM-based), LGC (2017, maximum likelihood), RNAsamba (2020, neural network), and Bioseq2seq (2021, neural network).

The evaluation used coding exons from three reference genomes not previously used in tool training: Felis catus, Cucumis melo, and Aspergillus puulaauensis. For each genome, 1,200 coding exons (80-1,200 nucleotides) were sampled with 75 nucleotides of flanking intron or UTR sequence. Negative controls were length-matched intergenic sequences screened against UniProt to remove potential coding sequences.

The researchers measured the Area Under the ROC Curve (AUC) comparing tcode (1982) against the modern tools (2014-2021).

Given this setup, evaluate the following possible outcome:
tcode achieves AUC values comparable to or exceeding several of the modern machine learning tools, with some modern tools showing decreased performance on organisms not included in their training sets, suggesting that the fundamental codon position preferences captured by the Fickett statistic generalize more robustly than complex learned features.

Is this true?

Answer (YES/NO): YES